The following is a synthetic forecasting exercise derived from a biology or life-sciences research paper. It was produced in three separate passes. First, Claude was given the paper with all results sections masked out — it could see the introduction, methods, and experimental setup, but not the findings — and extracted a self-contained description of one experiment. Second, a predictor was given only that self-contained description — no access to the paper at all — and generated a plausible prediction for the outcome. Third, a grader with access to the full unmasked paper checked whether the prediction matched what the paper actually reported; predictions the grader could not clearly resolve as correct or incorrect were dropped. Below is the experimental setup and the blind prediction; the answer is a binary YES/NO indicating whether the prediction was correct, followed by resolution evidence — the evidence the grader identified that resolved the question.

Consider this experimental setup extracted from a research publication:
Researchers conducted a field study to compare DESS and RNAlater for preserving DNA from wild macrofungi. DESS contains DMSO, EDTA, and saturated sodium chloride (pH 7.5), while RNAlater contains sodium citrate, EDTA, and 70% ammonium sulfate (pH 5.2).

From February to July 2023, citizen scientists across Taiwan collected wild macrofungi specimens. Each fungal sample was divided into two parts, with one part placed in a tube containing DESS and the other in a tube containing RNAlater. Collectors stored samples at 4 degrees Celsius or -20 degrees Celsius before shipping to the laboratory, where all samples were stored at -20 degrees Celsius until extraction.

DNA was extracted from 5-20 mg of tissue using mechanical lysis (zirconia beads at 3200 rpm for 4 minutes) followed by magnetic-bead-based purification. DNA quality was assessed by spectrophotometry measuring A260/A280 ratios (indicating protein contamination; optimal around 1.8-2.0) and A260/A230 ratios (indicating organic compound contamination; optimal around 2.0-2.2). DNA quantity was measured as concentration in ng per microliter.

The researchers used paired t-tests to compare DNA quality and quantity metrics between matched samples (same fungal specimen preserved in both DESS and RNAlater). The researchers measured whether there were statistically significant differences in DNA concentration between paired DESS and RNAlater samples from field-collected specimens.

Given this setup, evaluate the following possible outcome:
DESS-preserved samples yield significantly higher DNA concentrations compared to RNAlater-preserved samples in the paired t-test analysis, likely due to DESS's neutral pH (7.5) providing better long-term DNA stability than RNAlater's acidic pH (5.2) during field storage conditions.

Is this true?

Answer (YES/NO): NO